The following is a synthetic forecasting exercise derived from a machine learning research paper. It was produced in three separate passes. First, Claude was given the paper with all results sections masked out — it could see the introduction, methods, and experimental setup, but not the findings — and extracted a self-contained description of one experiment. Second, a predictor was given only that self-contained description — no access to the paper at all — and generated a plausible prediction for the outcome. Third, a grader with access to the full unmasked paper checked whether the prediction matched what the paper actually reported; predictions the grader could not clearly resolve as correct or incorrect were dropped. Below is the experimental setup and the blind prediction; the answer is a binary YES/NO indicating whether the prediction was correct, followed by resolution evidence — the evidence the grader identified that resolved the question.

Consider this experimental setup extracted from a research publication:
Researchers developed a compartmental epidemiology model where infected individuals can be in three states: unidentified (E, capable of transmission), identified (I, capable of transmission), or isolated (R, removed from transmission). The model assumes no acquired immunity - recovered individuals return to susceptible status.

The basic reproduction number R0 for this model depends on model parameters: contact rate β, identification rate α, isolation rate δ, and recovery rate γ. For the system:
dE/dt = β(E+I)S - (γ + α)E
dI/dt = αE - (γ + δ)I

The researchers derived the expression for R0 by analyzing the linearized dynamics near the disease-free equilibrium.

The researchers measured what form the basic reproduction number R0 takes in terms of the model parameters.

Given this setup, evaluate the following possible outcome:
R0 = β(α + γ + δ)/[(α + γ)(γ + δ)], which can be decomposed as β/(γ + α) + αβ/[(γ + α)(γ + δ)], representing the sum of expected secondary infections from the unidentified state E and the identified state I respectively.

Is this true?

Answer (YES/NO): YES